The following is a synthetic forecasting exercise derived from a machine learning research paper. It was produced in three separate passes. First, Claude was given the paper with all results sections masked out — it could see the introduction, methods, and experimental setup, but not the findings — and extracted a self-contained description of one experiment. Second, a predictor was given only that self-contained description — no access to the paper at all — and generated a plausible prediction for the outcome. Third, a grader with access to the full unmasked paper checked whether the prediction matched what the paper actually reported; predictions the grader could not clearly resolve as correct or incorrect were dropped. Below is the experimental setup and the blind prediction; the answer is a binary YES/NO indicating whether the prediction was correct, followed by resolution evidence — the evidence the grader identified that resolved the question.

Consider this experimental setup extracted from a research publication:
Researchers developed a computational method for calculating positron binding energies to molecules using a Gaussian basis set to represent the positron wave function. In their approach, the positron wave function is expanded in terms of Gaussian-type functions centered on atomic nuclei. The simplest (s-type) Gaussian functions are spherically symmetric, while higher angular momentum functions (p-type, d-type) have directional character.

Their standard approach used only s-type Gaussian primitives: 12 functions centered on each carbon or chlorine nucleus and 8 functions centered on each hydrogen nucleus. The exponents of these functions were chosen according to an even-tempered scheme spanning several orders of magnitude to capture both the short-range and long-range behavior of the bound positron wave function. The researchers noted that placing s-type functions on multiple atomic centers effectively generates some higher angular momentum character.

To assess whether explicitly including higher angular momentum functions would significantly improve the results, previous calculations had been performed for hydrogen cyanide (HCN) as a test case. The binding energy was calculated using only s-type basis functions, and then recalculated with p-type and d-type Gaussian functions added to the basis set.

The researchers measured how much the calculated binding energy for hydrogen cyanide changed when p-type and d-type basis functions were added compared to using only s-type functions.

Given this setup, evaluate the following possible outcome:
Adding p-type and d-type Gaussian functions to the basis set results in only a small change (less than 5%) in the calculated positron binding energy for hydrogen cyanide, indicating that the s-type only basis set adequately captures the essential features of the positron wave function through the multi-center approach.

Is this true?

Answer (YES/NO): YES